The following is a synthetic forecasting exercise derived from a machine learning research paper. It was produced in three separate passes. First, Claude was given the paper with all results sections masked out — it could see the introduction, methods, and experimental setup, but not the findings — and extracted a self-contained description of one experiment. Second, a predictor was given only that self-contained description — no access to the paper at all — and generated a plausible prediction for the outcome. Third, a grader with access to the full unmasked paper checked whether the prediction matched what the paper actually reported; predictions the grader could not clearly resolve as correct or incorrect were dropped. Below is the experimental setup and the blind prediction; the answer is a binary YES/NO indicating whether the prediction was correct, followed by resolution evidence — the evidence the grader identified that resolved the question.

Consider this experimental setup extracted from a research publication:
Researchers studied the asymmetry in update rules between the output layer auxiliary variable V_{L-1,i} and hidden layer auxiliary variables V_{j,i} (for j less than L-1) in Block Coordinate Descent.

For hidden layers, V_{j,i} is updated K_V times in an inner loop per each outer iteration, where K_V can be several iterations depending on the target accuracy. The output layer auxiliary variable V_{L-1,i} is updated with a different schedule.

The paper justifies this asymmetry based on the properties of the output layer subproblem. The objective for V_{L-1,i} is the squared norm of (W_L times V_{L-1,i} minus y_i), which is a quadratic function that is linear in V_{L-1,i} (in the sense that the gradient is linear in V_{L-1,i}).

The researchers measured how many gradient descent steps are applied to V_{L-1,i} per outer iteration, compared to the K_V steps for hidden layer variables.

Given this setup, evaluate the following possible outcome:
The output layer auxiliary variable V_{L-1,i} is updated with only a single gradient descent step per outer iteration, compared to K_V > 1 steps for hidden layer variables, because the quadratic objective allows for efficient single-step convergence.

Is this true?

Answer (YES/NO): YES